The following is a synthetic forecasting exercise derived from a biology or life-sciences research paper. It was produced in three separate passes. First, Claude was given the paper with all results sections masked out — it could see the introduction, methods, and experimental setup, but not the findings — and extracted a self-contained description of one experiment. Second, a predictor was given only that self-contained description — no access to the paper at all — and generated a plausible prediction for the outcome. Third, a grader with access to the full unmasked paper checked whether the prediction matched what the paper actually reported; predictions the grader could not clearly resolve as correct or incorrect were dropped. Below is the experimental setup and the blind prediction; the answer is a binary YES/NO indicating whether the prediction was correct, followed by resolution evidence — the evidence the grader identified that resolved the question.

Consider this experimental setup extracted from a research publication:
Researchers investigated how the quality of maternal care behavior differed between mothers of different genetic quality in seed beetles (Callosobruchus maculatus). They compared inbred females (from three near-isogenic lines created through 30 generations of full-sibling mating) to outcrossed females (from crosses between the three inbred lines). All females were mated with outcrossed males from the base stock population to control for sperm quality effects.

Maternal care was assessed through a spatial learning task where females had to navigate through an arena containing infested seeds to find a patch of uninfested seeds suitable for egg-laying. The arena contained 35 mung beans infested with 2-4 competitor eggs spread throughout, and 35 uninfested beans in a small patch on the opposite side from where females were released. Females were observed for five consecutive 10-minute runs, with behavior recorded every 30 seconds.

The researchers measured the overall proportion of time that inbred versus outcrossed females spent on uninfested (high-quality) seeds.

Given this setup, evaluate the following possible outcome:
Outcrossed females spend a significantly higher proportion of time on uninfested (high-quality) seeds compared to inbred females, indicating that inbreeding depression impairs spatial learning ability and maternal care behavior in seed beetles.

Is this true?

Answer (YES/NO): NO